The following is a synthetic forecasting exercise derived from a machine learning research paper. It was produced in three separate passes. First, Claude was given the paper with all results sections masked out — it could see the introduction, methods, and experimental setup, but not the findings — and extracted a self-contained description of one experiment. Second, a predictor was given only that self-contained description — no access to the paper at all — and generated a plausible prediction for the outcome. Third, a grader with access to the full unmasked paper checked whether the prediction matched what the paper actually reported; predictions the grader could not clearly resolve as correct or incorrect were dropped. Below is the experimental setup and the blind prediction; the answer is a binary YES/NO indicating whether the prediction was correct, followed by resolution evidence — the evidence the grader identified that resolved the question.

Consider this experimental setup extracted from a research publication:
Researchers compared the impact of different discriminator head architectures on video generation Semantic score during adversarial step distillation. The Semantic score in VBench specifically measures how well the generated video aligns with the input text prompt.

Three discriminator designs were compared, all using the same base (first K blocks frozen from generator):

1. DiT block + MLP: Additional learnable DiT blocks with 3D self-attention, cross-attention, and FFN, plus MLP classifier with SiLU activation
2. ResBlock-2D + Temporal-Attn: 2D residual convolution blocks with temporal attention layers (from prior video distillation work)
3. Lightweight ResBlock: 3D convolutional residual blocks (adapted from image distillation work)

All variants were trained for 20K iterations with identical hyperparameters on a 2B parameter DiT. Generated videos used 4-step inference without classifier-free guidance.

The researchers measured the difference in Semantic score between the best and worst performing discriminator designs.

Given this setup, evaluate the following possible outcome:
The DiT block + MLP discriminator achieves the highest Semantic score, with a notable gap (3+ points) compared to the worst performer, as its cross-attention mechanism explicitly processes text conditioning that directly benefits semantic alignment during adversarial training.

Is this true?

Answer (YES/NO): YES